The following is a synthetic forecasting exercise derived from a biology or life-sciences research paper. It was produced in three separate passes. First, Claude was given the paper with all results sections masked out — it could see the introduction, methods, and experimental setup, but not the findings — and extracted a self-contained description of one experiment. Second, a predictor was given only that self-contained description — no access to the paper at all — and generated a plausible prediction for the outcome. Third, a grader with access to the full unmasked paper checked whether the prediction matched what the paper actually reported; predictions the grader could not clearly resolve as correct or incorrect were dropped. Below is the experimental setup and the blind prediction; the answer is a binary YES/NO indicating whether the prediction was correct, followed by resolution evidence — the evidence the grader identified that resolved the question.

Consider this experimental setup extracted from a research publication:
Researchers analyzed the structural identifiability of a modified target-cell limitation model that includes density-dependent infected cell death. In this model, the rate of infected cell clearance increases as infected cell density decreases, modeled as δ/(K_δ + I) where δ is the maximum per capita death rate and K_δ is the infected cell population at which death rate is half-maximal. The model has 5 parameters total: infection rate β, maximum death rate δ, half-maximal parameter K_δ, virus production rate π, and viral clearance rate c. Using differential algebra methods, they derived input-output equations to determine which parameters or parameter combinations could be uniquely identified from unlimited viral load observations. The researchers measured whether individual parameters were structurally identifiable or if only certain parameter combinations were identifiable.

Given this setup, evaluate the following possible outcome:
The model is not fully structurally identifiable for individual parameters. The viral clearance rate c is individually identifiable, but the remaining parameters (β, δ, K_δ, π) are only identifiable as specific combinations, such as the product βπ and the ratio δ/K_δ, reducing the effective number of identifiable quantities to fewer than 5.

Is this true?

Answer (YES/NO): NO